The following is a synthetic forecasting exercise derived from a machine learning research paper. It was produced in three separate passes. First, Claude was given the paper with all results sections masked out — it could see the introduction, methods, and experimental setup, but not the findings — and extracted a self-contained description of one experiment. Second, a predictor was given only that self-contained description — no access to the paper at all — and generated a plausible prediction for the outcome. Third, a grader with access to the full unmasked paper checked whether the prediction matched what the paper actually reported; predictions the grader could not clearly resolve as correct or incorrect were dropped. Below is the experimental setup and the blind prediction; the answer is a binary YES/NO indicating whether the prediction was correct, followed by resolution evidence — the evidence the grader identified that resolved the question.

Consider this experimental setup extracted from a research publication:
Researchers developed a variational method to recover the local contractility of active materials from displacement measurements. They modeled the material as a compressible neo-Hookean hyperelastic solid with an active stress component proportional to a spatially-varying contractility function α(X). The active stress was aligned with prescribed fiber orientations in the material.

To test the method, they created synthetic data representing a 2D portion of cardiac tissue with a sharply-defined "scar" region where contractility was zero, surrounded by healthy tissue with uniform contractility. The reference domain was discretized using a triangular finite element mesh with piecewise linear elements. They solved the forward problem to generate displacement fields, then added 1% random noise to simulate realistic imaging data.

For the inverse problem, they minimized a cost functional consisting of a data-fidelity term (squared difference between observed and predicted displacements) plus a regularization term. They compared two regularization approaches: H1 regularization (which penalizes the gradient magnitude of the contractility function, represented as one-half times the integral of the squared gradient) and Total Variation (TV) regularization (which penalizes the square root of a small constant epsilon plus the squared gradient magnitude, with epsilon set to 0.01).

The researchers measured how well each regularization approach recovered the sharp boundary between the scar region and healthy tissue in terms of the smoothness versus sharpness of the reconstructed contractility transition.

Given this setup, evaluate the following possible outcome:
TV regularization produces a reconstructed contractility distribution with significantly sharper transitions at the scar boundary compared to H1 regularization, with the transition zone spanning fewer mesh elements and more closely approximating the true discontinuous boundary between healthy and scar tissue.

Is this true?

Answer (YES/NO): YES